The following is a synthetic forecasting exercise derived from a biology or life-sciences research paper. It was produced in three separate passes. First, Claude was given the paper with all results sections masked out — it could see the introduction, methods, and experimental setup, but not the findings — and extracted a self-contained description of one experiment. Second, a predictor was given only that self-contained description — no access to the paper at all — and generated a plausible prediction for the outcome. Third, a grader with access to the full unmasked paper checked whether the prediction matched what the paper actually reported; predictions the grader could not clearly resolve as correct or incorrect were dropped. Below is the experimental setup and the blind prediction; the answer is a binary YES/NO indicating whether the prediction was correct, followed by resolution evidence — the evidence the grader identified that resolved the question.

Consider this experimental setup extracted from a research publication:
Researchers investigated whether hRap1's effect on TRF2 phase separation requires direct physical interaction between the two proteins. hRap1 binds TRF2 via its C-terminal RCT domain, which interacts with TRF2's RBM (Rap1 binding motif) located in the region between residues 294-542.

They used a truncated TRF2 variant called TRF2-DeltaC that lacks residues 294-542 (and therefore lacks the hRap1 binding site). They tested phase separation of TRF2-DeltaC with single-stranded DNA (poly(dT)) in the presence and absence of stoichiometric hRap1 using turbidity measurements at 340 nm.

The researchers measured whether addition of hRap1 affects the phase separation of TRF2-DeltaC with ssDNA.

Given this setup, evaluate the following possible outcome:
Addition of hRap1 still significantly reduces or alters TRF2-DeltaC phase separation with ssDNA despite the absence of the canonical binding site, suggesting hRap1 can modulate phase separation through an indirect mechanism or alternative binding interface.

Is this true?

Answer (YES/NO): NO